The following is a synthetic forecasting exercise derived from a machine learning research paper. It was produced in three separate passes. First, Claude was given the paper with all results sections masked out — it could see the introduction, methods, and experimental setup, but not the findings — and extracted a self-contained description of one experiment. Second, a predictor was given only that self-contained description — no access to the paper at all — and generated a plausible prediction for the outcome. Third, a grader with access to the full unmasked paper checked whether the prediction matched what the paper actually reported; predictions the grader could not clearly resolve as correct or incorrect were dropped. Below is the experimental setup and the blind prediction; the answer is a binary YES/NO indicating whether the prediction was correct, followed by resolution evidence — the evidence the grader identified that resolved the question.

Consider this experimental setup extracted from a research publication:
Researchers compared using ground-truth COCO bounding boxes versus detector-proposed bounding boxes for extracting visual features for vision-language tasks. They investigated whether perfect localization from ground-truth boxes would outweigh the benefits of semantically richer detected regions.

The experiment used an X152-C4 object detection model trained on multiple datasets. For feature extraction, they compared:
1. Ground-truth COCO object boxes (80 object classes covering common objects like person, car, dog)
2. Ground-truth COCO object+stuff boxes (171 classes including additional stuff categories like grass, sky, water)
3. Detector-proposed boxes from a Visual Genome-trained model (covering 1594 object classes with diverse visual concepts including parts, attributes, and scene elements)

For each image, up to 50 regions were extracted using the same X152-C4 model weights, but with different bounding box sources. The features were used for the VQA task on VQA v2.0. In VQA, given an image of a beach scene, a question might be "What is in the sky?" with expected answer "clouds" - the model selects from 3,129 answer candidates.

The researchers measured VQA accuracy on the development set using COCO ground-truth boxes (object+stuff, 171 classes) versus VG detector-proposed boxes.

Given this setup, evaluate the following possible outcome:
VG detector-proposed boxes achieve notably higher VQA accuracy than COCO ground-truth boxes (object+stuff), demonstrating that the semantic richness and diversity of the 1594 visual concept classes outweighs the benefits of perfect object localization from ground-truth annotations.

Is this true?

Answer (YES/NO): YES